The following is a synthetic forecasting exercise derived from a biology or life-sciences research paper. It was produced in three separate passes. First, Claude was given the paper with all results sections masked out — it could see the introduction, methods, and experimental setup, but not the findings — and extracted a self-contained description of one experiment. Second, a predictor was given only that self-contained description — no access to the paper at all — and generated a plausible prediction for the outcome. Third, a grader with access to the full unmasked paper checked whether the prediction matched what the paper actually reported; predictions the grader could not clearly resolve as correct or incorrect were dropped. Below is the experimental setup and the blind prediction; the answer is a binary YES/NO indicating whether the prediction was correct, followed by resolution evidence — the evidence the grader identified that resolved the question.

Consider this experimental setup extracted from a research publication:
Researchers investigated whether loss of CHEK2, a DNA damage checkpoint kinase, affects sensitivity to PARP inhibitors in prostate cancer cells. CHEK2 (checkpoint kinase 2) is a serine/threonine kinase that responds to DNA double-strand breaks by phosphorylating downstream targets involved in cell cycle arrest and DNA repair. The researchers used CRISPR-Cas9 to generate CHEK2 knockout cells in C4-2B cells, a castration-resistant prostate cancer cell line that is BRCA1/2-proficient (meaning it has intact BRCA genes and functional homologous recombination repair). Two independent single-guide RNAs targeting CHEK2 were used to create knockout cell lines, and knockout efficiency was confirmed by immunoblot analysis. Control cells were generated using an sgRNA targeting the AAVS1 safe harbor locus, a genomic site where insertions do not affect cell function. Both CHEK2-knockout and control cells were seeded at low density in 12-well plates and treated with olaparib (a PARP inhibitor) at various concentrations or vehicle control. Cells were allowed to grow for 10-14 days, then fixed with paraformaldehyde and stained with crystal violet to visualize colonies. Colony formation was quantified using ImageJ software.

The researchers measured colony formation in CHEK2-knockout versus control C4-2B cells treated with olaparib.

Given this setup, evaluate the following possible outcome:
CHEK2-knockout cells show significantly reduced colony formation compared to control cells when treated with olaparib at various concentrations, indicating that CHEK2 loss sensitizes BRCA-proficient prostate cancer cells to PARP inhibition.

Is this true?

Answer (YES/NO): NO